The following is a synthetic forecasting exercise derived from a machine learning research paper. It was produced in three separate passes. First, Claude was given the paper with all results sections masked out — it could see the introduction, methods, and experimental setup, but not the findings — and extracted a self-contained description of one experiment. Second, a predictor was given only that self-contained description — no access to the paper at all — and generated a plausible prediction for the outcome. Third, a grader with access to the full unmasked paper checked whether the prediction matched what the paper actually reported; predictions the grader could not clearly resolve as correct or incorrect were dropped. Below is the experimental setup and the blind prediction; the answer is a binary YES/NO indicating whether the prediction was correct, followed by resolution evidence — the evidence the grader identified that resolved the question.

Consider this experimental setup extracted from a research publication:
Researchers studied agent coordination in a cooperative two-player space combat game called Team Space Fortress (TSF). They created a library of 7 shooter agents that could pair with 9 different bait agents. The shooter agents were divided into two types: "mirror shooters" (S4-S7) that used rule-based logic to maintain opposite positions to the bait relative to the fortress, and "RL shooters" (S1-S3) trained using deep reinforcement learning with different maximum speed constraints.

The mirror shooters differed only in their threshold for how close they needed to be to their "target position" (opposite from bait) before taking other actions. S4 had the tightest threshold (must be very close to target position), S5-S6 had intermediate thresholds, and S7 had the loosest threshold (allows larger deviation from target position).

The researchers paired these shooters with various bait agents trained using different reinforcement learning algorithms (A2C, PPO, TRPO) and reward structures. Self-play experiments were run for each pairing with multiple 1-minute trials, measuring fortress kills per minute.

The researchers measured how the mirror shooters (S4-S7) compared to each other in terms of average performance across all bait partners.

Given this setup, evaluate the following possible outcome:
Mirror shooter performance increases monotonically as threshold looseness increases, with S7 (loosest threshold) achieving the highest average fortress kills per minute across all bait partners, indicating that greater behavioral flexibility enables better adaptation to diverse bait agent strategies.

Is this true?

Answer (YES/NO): NO